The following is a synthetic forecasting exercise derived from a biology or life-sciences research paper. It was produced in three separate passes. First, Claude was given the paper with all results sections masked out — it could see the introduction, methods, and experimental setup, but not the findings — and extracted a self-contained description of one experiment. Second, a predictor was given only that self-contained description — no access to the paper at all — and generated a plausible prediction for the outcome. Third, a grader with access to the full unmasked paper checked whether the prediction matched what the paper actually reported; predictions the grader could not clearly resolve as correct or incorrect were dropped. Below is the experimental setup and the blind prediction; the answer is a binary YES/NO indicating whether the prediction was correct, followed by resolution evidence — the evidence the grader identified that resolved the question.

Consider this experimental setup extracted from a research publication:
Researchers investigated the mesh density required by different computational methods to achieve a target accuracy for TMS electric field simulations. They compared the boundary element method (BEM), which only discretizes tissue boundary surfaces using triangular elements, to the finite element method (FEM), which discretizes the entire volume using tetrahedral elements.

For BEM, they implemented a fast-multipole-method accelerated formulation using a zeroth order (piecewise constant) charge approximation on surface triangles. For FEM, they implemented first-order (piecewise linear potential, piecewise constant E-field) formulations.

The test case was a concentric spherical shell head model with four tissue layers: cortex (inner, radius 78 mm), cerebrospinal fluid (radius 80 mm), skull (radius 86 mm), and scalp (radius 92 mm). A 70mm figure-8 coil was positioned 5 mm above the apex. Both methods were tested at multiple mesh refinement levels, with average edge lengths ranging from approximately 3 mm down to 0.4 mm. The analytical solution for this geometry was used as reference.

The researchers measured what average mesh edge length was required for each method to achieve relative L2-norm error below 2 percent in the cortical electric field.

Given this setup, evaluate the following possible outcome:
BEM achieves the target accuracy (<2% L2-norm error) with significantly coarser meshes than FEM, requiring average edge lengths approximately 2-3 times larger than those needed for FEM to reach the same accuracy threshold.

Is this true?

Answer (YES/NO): NO